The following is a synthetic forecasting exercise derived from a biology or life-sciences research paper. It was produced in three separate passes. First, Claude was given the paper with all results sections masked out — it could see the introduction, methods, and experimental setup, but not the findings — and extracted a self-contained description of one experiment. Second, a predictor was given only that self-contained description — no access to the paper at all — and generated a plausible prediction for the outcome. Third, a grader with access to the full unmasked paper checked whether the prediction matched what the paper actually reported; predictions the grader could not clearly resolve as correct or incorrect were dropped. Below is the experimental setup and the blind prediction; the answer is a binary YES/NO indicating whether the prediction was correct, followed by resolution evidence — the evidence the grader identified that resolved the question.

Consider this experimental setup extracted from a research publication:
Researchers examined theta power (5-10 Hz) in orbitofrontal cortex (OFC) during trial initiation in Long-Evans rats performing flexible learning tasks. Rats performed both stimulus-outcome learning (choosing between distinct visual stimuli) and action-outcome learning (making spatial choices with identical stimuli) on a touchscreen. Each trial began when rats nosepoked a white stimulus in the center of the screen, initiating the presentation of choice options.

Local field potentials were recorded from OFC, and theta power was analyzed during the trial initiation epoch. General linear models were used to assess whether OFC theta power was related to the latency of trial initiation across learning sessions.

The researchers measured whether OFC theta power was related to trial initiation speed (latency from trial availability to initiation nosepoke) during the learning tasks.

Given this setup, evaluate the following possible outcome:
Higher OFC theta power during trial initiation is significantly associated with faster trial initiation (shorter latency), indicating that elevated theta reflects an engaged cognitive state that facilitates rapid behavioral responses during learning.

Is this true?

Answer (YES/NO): NO